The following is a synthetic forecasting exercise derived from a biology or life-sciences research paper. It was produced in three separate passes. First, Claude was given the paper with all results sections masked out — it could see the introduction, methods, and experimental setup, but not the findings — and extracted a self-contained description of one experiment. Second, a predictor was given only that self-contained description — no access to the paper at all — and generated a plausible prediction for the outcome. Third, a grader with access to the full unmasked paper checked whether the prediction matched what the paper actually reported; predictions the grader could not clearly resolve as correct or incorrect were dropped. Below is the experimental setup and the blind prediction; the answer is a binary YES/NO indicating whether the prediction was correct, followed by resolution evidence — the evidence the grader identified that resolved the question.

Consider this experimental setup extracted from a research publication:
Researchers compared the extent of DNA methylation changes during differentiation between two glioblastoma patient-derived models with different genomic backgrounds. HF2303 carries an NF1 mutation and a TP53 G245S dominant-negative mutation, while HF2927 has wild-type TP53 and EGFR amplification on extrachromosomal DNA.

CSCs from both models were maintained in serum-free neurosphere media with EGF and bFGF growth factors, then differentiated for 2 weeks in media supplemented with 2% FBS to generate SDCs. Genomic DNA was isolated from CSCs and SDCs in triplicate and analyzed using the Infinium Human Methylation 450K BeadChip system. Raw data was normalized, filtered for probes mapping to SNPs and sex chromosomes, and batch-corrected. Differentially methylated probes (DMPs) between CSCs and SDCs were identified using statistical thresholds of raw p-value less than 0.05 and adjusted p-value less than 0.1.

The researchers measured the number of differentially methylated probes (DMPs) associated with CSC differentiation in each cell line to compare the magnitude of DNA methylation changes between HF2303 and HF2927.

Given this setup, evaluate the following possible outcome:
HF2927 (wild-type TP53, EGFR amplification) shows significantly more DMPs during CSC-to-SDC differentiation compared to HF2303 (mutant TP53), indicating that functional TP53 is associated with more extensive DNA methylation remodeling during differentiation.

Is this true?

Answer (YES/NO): YES